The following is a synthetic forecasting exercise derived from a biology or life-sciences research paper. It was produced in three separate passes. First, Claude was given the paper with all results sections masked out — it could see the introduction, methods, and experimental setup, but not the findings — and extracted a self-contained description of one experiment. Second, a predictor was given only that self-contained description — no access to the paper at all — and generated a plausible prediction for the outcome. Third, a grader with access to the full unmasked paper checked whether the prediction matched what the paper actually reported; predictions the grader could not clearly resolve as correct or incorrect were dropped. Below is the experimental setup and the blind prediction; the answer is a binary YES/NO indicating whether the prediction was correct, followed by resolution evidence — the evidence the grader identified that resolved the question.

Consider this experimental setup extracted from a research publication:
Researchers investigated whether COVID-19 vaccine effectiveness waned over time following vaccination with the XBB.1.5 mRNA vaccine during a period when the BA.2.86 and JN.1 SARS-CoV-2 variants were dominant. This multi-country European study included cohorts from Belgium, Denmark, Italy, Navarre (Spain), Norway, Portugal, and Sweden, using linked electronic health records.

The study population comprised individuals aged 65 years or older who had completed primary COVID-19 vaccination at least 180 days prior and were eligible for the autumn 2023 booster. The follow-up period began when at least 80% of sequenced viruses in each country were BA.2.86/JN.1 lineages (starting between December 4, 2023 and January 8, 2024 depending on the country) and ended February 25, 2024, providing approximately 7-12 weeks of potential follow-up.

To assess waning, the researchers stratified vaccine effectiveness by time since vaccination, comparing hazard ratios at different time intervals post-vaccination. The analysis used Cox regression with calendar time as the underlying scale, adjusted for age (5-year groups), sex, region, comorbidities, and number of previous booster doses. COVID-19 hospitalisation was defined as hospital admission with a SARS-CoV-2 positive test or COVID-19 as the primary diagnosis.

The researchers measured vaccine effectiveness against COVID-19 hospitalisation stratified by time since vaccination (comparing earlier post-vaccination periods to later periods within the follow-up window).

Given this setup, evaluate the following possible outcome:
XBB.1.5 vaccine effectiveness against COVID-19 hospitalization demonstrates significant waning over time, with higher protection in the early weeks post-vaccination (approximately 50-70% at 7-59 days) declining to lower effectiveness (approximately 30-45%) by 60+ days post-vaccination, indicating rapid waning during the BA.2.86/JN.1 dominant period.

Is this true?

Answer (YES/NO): NO